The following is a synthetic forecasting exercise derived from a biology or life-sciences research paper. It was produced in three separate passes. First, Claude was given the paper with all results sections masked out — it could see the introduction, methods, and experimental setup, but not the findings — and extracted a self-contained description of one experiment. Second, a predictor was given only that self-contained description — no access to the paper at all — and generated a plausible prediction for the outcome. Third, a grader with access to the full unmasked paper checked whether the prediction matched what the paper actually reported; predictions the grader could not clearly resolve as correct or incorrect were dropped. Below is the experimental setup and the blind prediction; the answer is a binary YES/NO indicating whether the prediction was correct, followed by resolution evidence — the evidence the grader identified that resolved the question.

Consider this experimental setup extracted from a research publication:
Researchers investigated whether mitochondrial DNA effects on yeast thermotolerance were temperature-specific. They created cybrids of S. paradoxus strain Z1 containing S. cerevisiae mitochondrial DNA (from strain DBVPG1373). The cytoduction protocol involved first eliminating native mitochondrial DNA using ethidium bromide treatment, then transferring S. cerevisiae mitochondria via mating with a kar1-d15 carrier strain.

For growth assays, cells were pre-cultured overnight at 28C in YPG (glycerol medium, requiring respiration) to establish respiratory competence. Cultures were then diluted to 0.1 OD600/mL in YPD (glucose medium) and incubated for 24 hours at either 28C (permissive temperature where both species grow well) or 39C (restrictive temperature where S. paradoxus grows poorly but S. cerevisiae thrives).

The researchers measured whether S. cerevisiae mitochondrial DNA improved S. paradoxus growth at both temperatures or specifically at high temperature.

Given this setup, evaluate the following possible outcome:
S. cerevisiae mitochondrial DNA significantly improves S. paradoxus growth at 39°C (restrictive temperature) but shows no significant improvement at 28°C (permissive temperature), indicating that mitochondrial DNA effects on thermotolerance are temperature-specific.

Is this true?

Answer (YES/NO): YES